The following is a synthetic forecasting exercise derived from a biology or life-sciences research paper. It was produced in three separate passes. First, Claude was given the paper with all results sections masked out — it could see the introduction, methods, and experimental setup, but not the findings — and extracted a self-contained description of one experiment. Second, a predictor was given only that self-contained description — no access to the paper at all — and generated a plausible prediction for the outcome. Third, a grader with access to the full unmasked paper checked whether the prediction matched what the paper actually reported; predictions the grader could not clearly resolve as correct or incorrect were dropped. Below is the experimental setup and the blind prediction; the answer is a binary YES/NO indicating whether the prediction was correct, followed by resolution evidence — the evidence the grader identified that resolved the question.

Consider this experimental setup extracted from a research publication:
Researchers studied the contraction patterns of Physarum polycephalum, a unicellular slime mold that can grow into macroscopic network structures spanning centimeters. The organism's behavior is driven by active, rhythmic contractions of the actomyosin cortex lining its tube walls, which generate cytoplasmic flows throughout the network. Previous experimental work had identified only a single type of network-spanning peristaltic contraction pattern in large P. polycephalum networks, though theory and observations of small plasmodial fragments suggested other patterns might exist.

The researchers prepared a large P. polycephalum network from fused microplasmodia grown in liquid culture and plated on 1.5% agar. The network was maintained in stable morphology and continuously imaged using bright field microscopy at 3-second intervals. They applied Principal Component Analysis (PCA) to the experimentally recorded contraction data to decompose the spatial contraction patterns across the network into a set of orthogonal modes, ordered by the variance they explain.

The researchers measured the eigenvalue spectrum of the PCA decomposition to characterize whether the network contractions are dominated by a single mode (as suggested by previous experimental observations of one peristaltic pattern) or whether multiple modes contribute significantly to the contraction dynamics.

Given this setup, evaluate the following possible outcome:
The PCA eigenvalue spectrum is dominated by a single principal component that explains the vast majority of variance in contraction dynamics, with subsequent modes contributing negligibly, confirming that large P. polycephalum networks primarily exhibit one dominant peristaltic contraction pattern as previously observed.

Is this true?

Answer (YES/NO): NO